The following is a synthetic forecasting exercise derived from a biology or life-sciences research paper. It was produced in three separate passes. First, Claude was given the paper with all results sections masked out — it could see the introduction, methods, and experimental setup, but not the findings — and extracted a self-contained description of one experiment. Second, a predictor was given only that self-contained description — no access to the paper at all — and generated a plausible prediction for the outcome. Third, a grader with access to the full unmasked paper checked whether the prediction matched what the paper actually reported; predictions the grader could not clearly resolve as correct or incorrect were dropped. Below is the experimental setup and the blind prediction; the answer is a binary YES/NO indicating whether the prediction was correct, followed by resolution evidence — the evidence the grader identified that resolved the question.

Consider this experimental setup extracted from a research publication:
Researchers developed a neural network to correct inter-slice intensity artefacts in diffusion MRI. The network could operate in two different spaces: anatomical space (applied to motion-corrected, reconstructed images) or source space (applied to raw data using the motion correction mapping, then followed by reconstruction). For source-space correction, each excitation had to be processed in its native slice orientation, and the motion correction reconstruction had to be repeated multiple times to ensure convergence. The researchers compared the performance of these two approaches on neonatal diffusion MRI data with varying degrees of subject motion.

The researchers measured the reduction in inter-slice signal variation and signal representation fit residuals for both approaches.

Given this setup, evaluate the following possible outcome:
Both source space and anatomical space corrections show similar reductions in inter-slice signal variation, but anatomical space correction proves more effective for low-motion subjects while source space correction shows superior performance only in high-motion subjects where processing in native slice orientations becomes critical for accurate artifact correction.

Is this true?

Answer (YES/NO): NO